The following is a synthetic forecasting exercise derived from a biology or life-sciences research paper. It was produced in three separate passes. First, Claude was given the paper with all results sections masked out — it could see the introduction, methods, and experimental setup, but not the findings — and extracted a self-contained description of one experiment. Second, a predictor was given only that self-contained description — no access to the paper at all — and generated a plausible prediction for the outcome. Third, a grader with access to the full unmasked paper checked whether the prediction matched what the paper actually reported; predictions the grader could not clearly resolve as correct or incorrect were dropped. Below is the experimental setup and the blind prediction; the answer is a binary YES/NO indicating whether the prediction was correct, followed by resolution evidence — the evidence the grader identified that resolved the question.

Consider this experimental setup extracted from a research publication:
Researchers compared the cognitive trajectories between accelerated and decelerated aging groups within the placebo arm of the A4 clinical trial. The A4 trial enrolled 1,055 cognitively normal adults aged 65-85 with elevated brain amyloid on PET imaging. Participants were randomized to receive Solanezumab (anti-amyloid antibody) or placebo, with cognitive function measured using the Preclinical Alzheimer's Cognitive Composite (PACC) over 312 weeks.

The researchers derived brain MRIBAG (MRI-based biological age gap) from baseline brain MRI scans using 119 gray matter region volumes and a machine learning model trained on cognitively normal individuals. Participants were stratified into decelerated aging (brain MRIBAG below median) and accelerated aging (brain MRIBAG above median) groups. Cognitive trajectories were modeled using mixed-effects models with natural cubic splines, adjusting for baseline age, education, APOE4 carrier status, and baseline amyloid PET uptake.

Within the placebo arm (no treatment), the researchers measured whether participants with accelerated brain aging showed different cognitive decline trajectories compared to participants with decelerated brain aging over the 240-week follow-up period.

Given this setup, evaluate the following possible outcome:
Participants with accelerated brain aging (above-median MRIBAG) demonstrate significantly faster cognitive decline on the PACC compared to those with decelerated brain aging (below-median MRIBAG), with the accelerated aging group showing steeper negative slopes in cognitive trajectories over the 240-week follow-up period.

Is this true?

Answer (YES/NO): YES